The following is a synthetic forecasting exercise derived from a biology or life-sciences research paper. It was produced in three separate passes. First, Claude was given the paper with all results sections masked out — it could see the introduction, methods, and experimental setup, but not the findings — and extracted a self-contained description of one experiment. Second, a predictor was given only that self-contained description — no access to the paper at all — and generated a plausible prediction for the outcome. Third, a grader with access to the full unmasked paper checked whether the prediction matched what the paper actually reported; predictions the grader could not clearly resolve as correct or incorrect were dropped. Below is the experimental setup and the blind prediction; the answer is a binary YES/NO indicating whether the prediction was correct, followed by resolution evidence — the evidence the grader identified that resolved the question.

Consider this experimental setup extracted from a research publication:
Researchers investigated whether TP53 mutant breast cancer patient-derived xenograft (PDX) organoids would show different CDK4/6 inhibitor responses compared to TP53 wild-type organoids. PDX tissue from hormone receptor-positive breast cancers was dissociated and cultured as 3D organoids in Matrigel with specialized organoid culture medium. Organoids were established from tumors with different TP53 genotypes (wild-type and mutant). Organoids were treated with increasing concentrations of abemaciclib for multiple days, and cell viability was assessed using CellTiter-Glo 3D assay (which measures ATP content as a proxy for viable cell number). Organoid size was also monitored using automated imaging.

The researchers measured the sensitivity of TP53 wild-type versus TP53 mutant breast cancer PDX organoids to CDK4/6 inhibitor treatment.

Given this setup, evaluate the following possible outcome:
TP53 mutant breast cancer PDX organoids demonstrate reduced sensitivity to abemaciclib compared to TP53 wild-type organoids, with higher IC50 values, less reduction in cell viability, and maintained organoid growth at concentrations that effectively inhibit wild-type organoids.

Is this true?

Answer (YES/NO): NO